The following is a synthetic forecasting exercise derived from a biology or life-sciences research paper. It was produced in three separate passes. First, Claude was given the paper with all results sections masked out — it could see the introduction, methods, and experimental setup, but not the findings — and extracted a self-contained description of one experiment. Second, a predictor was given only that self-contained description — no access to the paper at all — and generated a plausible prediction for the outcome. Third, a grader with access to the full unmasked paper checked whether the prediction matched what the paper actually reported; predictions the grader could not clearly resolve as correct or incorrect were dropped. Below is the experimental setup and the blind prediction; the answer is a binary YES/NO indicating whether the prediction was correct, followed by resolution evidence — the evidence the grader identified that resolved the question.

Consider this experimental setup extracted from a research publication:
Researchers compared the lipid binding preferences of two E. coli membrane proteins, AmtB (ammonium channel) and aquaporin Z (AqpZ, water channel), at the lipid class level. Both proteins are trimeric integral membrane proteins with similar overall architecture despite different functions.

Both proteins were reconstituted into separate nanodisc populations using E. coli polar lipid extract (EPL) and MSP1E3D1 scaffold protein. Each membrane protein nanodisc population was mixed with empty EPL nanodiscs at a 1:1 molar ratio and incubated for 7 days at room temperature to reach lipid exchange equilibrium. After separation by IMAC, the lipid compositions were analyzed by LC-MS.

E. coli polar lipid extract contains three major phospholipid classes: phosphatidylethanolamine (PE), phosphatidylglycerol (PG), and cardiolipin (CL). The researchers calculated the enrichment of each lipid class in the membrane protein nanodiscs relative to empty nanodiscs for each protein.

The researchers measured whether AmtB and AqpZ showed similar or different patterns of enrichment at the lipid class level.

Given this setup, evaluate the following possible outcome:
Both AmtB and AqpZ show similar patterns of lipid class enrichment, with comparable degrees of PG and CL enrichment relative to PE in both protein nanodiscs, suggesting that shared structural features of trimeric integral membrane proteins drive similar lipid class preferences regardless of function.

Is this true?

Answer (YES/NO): YES